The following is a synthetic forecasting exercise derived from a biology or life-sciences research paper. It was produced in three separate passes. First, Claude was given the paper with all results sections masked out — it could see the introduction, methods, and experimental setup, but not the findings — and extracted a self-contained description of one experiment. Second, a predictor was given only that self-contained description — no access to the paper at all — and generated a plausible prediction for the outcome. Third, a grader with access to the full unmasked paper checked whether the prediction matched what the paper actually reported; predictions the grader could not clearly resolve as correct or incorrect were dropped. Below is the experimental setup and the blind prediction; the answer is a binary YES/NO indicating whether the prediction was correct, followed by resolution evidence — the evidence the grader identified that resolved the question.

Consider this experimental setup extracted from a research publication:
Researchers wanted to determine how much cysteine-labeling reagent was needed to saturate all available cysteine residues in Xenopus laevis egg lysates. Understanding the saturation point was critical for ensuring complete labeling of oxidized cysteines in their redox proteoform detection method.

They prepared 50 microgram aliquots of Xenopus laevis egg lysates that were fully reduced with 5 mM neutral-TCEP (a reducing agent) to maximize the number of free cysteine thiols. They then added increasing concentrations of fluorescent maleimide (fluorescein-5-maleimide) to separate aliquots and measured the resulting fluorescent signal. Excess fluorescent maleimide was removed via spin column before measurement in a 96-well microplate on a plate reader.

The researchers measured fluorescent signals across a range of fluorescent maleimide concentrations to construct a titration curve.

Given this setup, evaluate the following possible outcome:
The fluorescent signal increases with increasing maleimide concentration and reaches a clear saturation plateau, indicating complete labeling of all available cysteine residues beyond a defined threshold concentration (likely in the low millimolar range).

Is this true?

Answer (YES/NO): NO